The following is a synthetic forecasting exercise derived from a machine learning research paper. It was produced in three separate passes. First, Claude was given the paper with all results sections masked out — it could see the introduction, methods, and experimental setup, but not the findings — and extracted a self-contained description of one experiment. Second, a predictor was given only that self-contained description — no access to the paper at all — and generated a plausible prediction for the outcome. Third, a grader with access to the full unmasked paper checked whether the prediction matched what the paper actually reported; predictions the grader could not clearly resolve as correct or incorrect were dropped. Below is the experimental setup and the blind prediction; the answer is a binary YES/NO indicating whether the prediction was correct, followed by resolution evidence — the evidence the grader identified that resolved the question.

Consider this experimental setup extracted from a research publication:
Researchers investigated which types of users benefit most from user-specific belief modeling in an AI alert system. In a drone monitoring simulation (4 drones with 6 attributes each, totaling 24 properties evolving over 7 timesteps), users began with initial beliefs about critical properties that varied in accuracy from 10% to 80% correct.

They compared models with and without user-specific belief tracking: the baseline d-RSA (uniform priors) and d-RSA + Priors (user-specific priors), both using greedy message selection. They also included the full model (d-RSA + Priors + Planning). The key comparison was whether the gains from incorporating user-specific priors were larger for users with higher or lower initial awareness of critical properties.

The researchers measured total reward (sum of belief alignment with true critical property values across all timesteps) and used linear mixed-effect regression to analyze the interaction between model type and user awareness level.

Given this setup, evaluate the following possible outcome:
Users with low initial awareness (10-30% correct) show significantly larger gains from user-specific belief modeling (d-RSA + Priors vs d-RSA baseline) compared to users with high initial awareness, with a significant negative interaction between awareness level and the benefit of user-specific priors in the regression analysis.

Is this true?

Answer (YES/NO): NO